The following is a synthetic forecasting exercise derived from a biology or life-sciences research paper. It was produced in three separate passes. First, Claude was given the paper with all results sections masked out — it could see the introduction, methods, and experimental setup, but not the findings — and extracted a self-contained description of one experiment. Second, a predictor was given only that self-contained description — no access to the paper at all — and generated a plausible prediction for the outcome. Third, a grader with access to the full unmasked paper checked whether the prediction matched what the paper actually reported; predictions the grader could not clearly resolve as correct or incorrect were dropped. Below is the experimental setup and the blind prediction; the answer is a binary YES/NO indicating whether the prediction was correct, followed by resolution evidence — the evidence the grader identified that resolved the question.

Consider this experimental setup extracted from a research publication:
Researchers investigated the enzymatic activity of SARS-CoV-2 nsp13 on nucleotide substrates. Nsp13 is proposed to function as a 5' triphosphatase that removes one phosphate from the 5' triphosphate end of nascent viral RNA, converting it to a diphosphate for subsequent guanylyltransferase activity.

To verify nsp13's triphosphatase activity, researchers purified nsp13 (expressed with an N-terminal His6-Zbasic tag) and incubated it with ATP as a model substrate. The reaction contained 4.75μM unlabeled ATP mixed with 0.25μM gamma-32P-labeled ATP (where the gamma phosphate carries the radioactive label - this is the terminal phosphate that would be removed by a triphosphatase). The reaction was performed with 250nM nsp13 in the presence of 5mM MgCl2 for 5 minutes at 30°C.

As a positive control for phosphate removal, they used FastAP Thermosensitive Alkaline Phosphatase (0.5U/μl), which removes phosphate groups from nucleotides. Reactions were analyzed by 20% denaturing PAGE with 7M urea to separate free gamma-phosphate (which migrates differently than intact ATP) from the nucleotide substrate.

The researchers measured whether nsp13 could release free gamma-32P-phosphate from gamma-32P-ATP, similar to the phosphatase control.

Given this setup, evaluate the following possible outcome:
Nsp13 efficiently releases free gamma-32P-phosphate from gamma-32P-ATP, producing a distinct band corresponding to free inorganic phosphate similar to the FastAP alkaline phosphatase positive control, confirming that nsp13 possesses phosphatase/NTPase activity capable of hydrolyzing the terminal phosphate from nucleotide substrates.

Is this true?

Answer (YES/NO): YES